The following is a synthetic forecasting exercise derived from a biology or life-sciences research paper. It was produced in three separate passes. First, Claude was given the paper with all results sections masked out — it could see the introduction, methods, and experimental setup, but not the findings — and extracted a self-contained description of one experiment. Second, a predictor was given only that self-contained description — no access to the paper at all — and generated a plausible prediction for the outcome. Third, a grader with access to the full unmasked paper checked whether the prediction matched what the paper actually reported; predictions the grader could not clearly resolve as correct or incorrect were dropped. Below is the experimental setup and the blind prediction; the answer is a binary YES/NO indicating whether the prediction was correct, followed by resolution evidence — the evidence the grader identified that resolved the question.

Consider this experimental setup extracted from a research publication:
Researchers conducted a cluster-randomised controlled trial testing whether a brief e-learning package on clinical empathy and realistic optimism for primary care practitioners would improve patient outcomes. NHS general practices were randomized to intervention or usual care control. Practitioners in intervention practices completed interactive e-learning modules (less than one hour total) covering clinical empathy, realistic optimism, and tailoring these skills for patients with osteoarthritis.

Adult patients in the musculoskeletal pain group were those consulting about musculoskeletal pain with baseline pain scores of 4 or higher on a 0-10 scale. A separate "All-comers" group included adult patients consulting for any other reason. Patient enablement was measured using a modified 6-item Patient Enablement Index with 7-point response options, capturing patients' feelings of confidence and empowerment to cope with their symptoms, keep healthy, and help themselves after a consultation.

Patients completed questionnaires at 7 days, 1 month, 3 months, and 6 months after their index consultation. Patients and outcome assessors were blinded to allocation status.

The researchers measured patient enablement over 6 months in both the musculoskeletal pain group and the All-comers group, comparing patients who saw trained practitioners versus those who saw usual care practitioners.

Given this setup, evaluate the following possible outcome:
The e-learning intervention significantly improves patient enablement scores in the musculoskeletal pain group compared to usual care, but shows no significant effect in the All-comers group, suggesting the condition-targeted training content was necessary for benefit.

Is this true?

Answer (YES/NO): NO